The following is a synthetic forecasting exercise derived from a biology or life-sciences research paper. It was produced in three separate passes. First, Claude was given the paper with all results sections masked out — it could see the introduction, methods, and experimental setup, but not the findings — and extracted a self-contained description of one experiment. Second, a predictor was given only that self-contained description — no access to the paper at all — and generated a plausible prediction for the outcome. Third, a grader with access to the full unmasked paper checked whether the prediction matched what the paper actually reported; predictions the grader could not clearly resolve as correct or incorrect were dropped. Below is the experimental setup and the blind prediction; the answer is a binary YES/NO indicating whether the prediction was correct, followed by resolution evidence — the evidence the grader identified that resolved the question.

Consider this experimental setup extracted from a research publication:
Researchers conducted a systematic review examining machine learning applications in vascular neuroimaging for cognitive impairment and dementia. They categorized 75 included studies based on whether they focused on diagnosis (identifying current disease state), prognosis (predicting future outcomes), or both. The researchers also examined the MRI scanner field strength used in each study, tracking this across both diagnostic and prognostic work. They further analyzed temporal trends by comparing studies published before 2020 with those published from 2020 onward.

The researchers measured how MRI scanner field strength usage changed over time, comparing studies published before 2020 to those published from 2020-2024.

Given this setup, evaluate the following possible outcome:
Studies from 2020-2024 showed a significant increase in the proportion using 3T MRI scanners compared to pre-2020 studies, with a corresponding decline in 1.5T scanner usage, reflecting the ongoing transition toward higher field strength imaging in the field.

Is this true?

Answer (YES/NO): YES